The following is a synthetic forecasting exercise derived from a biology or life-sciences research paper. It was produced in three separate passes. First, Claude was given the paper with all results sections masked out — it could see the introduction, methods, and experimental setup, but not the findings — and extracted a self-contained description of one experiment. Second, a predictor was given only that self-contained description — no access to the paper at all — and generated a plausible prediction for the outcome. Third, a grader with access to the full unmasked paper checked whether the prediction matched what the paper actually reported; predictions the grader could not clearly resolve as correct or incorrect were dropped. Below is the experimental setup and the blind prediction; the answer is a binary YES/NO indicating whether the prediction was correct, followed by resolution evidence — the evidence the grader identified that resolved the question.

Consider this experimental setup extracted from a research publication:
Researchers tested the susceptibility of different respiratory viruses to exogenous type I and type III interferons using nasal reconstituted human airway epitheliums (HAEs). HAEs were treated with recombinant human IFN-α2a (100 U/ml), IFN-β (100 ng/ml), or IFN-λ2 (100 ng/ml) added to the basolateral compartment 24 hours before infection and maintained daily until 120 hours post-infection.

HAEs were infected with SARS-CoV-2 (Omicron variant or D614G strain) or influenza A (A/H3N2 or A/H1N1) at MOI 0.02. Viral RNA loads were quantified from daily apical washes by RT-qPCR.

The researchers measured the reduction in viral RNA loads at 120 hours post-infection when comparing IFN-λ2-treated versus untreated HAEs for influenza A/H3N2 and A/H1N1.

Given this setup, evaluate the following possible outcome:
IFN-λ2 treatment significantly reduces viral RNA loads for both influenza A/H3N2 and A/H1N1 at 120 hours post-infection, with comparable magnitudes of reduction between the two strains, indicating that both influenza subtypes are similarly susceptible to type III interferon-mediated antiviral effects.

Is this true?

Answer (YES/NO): NO